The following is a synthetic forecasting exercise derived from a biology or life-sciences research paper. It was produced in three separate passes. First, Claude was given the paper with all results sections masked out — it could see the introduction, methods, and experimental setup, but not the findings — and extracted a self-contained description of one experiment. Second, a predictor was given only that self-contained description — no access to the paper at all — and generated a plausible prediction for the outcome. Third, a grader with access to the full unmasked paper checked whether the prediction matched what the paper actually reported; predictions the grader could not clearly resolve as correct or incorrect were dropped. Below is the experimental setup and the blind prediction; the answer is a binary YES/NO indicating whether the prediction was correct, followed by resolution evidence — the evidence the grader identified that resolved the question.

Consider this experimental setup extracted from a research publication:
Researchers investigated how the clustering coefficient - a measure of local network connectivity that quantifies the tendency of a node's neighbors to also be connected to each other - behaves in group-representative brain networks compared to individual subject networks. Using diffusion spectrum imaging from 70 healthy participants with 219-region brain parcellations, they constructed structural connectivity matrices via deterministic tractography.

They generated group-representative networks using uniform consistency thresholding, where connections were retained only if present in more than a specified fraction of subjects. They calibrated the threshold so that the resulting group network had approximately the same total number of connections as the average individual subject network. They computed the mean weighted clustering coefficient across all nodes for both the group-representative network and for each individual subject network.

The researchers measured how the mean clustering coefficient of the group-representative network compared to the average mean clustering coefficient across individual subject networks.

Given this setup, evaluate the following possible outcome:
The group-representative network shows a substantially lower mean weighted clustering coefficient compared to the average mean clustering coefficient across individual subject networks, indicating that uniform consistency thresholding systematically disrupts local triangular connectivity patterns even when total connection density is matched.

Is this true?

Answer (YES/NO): NO